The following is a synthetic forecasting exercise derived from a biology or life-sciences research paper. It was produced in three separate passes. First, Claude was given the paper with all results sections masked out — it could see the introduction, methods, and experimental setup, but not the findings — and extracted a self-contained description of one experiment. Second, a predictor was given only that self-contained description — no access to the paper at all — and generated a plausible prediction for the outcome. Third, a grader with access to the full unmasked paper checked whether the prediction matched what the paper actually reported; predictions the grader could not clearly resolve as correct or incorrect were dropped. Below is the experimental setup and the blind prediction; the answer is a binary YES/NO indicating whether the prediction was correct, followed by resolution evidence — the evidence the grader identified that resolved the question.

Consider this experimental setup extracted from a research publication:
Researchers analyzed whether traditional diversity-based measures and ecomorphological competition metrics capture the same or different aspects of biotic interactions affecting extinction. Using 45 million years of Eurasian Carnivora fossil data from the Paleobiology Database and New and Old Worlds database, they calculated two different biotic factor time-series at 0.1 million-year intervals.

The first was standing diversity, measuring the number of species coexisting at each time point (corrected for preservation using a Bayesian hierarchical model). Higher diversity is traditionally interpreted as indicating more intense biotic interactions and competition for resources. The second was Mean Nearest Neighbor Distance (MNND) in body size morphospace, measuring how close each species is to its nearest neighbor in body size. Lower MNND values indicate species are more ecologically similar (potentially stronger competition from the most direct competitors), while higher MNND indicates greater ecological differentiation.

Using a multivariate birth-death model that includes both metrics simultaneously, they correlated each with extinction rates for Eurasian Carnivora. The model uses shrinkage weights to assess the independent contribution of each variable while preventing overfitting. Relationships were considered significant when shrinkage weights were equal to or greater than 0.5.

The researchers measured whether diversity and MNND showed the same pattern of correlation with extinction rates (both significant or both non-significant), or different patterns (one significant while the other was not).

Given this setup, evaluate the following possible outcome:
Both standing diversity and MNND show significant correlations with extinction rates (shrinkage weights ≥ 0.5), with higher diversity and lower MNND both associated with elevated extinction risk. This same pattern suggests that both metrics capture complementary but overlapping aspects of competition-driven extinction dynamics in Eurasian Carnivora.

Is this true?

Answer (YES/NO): NO